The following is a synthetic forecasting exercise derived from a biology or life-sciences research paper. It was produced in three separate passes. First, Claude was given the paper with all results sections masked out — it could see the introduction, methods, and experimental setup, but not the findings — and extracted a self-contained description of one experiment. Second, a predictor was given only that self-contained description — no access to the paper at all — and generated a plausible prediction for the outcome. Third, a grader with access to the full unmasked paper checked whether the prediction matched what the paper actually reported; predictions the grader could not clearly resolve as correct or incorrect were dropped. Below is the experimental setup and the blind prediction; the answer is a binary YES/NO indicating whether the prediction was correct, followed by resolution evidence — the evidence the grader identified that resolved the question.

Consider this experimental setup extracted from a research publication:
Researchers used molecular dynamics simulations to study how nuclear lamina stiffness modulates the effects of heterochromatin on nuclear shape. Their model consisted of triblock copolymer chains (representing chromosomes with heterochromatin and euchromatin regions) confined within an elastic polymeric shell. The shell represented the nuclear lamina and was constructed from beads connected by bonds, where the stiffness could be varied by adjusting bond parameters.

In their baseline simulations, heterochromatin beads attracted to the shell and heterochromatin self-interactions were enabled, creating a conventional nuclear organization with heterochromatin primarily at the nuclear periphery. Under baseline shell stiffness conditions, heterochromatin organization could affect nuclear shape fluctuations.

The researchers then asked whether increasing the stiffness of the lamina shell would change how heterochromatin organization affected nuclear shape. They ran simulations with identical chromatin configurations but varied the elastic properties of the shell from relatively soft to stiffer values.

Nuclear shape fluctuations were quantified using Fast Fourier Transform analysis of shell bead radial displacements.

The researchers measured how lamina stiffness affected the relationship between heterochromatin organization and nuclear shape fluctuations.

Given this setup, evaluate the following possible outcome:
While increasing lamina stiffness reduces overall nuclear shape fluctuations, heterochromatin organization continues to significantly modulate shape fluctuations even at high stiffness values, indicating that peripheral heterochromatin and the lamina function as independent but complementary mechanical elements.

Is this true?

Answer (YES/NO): NO